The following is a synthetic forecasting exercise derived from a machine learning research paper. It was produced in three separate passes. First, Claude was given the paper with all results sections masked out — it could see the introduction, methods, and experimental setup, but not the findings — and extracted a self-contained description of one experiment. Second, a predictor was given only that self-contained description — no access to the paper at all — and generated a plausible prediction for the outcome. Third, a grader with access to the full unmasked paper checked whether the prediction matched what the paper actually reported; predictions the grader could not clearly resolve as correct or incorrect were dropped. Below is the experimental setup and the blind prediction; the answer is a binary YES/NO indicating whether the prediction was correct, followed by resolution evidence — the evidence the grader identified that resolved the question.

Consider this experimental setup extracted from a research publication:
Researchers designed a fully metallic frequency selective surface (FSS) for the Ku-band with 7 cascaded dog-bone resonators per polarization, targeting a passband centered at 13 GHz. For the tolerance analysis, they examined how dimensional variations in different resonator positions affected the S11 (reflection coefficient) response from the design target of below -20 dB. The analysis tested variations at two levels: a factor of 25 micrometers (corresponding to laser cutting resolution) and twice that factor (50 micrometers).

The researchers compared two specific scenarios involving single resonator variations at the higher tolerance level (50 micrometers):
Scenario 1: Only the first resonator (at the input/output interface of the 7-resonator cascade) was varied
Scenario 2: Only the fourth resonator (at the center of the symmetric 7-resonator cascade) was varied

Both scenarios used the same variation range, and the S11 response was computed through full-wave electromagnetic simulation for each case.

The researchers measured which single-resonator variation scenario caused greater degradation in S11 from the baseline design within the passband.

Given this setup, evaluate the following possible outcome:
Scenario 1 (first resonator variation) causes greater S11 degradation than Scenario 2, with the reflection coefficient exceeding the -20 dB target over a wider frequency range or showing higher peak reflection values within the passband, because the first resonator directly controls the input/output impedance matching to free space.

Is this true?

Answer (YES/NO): NO